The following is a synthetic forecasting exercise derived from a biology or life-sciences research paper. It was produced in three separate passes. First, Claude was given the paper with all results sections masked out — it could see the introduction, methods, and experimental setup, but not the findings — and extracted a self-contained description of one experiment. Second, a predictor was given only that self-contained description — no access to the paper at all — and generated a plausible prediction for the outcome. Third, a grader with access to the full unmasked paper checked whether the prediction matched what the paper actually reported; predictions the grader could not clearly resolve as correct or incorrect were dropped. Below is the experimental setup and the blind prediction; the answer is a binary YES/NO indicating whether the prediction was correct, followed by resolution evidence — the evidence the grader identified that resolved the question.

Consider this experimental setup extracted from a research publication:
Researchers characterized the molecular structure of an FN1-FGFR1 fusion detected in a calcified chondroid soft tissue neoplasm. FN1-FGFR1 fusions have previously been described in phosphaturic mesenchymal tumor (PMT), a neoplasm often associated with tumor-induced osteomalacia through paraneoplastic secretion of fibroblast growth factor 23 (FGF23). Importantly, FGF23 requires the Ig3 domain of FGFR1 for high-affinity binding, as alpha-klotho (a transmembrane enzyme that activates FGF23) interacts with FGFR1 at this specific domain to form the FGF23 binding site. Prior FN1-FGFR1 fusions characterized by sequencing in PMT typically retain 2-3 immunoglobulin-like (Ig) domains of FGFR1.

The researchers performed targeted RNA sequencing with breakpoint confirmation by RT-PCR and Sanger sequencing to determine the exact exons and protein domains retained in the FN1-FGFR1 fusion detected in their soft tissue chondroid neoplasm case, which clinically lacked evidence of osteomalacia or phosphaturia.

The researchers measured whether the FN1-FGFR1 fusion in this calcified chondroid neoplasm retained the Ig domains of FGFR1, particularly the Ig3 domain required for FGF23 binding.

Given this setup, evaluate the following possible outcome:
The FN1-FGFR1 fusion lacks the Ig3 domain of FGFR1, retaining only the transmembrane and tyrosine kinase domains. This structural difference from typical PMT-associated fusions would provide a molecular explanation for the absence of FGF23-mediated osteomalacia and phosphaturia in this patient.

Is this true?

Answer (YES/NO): YES